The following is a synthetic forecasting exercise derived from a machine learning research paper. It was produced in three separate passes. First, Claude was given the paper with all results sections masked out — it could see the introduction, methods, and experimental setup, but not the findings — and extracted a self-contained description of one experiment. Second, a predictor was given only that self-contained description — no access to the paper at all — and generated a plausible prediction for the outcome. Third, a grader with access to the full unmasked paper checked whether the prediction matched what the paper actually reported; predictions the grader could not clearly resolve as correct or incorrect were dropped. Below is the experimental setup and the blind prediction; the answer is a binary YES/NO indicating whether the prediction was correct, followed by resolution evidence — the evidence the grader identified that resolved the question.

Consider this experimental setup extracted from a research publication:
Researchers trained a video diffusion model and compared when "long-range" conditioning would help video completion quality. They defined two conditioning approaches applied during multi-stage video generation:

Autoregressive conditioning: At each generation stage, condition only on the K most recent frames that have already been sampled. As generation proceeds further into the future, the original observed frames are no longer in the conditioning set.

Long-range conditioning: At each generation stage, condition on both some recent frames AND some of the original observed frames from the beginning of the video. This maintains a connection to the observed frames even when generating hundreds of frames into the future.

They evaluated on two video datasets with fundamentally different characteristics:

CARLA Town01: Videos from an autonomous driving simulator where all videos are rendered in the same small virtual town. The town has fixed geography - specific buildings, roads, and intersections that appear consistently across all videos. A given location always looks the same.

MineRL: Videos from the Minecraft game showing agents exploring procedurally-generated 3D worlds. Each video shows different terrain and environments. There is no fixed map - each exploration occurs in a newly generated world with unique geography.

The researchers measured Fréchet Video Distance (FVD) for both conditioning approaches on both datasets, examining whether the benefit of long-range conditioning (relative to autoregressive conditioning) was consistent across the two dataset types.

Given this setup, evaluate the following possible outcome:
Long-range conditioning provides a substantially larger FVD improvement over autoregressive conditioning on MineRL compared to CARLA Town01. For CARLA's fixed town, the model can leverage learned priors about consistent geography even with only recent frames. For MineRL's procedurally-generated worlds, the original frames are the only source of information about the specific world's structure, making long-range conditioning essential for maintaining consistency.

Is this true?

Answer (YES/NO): NO